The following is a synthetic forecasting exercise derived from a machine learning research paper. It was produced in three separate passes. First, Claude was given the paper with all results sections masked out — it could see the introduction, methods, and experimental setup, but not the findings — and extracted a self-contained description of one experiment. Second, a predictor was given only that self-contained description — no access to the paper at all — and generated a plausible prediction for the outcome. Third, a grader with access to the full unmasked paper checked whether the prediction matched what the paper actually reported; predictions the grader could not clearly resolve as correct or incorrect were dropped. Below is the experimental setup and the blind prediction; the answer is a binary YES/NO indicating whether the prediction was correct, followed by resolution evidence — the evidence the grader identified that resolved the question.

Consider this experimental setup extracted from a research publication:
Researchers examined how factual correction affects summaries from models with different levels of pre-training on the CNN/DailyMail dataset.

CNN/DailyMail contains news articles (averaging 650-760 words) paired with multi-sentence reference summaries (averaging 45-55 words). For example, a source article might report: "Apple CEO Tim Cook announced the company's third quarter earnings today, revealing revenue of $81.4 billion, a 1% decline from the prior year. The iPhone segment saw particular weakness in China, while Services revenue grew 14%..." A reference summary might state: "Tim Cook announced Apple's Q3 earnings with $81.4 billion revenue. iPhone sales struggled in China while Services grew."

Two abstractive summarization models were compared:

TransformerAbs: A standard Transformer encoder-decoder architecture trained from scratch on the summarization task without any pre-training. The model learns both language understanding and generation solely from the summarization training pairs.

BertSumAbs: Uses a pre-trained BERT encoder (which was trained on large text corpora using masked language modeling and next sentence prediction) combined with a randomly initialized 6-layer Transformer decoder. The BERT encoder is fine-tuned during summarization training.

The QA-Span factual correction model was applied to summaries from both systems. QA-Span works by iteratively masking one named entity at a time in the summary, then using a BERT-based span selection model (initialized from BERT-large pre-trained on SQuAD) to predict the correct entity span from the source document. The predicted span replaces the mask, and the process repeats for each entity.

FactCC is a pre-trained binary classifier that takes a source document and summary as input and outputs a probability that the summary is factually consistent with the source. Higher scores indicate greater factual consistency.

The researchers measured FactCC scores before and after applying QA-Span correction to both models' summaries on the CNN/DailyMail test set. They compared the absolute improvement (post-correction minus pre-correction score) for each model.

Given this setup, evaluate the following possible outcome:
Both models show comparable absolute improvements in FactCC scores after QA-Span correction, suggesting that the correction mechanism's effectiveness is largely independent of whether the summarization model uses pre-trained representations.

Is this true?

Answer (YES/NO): YES